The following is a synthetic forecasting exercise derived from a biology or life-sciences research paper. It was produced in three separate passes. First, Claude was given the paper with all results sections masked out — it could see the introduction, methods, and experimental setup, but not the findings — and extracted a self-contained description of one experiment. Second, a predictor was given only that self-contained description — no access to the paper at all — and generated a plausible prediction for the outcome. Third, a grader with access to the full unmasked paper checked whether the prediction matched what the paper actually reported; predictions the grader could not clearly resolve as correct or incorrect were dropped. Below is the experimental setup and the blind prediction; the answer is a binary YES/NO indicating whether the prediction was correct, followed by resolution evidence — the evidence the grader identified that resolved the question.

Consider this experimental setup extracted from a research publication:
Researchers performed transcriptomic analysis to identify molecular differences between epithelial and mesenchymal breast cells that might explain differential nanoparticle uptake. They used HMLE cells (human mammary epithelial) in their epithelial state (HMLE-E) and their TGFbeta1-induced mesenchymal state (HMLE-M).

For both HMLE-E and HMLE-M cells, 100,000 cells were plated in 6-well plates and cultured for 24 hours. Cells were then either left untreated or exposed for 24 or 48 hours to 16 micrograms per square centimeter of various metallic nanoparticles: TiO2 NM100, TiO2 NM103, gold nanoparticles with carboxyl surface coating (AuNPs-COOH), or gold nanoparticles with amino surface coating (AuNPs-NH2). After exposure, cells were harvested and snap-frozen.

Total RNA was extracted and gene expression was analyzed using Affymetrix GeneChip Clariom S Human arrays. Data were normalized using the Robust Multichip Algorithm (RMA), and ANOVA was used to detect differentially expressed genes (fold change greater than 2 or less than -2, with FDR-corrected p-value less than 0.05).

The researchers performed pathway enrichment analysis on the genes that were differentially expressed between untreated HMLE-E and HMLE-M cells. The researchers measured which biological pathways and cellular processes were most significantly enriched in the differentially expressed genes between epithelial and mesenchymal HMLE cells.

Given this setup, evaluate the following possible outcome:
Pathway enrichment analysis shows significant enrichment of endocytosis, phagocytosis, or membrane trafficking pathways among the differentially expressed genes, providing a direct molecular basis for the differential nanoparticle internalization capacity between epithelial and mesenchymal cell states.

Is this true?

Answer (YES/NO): NO